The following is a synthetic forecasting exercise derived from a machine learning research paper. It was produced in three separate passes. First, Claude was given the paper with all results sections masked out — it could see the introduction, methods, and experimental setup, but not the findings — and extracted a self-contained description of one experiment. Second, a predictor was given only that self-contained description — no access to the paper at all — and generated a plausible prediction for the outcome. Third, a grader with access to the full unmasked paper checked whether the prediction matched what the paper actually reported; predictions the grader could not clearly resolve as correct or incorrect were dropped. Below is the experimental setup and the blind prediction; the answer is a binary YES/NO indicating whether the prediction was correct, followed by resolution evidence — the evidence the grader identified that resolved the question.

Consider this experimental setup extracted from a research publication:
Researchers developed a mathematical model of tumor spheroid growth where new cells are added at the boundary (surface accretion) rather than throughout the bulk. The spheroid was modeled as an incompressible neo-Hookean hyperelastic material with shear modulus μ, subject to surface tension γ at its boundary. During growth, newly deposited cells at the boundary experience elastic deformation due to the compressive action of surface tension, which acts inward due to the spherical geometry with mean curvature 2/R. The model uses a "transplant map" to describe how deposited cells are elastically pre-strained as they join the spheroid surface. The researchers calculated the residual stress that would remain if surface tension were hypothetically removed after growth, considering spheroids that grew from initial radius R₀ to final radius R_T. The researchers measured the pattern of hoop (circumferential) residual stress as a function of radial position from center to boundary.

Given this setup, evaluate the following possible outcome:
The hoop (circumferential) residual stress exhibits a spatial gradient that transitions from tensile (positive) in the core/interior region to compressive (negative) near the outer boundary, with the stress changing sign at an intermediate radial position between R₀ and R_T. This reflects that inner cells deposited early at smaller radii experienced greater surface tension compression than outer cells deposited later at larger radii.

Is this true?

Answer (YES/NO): NO